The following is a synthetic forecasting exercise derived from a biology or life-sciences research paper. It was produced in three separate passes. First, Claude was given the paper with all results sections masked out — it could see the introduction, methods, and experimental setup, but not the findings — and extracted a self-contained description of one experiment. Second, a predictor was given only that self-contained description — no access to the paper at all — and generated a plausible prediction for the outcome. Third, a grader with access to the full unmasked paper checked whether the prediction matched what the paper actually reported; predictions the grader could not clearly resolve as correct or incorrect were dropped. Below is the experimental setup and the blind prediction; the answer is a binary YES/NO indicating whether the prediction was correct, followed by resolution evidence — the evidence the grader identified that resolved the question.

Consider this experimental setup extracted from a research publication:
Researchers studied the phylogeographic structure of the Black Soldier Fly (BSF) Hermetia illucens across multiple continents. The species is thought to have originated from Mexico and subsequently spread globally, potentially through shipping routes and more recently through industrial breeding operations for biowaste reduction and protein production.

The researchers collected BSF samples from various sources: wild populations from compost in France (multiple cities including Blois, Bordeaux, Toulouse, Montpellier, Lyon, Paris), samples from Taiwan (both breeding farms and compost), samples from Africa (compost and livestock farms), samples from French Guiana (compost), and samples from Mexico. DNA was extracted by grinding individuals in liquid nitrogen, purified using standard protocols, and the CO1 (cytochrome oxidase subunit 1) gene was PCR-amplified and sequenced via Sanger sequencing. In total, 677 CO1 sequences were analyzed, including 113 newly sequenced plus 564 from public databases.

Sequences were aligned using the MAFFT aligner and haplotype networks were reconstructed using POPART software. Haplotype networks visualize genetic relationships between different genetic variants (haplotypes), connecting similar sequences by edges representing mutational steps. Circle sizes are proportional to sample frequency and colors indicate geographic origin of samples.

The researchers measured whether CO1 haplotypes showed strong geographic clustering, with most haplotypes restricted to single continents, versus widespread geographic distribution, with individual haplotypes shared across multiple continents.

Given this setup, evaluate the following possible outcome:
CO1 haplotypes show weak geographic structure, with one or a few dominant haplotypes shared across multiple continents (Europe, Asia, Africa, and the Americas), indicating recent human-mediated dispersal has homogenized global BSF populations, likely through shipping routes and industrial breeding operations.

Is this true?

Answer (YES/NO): NO